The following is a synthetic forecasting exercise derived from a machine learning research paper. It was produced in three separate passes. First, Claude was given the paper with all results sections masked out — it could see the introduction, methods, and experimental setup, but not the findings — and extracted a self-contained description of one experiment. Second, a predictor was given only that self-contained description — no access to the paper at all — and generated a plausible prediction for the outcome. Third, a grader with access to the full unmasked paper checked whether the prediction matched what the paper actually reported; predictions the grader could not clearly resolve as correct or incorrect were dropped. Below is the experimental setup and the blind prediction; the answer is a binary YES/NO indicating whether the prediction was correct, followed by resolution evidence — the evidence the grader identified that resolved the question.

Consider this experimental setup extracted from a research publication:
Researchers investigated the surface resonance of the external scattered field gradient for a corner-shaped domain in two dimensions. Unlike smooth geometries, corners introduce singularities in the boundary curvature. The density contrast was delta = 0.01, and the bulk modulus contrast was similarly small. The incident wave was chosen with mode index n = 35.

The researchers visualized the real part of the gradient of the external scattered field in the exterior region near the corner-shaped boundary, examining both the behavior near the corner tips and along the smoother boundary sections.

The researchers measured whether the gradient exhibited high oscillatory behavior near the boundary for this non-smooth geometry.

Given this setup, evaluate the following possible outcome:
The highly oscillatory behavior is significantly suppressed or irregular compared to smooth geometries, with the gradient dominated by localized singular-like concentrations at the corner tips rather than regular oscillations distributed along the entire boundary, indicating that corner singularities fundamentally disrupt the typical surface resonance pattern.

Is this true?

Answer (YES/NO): NO